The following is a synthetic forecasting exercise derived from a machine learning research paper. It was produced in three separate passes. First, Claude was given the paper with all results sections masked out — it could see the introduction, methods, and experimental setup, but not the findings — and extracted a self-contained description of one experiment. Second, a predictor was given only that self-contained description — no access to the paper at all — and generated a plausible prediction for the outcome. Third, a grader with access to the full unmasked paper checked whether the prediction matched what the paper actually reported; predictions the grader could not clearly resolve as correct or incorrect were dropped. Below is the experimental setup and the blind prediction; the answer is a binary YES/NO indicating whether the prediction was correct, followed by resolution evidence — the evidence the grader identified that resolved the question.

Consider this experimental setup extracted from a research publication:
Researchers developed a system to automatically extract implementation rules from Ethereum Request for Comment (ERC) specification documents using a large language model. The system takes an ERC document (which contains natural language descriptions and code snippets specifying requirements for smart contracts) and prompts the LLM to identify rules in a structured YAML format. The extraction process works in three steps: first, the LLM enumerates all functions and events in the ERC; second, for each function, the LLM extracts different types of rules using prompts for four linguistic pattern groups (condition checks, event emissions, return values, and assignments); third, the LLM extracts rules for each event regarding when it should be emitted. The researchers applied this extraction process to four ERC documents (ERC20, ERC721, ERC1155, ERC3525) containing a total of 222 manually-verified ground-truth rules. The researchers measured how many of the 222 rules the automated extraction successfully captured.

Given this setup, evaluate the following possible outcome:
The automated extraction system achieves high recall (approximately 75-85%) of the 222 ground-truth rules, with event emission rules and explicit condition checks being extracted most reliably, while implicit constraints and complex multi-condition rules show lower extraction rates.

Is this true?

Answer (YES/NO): NO